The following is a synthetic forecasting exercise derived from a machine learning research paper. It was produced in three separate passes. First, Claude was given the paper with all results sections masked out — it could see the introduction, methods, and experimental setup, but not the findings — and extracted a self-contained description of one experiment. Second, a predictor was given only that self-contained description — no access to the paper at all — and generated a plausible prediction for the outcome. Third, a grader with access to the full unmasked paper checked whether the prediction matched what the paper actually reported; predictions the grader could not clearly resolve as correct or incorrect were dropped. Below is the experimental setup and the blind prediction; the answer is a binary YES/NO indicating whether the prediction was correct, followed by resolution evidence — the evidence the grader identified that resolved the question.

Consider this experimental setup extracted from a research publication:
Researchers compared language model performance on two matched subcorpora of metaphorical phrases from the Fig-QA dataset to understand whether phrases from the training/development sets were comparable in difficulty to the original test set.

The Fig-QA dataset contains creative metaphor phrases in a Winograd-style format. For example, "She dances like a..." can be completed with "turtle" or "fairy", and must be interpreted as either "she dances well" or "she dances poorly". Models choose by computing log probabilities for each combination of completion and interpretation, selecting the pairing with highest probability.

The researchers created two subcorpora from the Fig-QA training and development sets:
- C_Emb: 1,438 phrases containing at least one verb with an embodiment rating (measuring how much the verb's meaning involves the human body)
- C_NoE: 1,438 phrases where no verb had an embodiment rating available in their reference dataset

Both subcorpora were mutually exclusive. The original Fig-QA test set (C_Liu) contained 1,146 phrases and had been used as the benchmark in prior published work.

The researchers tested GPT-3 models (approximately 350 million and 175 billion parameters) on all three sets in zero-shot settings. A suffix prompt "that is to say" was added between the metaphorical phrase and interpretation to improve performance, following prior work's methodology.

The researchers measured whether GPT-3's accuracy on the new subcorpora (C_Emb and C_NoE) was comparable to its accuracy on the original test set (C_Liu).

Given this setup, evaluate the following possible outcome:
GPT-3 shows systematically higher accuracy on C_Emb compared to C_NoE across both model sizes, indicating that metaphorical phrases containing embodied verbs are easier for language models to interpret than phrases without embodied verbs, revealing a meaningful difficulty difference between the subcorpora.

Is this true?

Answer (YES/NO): NO